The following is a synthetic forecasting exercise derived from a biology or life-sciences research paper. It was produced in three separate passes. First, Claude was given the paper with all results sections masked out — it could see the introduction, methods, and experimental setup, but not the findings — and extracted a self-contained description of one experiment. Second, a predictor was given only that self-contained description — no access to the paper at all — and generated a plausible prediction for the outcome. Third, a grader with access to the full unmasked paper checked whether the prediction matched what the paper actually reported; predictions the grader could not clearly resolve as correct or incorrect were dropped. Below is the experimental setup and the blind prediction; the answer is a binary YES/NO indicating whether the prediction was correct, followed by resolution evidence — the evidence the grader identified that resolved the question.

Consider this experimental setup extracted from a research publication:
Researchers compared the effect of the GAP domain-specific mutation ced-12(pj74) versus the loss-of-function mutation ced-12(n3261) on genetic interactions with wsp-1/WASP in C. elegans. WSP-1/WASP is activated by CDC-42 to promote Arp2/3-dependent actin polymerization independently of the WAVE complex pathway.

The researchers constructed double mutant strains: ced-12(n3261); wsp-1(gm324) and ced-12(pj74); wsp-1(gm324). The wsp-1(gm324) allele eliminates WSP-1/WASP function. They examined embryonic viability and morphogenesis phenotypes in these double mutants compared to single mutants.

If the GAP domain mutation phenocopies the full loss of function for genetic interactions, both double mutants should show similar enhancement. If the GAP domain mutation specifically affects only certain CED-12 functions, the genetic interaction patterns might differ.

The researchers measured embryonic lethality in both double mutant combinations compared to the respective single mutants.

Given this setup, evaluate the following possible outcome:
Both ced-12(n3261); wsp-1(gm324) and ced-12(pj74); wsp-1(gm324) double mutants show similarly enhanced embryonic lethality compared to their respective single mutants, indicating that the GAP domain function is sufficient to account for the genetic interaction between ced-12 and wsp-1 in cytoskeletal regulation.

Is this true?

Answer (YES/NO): NO